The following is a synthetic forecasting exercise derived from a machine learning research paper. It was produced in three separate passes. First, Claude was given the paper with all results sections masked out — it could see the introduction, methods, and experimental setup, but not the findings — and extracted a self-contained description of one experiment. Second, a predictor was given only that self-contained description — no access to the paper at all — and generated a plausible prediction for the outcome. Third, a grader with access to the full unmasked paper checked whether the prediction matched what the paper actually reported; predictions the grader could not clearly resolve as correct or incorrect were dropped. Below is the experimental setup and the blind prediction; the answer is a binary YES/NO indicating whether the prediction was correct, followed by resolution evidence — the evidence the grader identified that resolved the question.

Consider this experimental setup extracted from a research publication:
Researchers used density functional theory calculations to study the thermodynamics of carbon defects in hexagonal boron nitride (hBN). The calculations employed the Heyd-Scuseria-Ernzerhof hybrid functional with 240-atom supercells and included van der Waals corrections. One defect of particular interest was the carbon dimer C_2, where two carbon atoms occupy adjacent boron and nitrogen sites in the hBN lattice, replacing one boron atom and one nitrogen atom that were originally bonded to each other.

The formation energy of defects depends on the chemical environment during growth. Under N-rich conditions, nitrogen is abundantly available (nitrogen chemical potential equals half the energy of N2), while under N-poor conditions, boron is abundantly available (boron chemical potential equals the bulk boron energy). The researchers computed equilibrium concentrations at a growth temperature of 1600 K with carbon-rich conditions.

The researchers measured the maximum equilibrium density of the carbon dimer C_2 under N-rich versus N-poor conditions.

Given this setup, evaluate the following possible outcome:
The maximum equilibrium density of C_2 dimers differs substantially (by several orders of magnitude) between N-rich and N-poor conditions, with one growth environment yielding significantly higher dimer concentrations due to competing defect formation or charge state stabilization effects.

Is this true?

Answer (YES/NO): NO